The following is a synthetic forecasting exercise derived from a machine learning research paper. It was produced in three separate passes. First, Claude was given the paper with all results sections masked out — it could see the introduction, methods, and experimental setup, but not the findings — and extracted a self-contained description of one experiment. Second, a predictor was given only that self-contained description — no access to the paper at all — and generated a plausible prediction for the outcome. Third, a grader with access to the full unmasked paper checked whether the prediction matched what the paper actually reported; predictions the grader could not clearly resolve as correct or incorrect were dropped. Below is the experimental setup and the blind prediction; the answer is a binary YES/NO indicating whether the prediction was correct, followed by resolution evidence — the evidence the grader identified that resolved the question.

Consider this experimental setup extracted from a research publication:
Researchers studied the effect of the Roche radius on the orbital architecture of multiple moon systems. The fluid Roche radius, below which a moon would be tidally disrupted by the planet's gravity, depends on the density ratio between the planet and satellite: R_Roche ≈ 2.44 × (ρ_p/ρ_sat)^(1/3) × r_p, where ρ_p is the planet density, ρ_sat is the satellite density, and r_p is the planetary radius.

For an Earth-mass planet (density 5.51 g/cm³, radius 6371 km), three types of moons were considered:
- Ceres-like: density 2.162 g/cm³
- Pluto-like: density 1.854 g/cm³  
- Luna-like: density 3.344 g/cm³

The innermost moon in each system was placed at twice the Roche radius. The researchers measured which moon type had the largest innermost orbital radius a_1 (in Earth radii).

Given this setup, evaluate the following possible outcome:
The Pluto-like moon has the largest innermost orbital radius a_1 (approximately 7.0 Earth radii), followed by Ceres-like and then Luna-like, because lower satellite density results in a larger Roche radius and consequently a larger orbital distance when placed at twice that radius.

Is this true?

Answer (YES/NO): YES